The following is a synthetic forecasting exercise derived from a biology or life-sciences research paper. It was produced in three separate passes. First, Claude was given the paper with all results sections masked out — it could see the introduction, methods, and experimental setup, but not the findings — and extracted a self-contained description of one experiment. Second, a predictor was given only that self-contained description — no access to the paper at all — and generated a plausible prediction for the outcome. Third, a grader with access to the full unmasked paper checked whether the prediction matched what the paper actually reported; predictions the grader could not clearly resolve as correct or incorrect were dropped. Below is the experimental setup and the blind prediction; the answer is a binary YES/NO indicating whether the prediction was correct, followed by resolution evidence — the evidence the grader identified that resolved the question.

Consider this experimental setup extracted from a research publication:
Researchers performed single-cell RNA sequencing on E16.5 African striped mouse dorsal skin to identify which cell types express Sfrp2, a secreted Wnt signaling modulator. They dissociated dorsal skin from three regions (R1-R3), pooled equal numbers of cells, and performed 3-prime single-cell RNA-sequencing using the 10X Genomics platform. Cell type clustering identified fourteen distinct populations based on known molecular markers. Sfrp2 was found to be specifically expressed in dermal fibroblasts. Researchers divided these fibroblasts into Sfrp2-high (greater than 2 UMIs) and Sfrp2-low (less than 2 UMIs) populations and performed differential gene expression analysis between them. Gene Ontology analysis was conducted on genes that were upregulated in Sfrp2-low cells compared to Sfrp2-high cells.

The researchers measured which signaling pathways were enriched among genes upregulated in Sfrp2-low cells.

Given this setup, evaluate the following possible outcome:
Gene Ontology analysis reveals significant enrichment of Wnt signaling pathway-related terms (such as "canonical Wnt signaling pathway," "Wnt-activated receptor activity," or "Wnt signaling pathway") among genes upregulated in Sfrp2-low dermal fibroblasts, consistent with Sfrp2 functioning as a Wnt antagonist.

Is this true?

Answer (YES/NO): YES